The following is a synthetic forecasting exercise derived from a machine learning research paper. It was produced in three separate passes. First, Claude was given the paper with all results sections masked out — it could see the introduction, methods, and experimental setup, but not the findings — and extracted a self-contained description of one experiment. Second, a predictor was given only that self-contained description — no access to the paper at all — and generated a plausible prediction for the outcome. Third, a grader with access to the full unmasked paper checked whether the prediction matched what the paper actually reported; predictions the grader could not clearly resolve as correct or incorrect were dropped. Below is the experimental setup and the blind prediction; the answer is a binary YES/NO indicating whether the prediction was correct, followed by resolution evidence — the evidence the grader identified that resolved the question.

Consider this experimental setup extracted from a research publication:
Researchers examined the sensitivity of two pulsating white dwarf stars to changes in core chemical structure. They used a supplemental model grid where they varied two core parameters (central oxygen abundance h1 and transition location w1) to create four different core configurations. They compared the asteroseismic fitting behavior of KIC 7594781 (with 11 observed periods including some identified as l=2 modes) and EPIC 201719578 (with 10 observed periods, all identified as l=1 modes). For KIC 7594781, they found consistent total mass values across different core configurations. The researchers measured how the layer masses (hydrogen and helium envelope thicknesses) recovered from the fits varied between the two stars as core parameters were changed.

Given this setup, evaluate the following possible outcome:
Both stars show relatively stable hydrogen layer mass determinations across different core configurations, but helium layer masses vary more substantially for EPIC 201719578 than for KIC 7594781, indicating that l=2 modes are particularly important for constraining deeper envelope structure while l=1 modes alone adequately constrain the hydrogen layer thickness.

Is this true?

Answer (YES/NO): NO